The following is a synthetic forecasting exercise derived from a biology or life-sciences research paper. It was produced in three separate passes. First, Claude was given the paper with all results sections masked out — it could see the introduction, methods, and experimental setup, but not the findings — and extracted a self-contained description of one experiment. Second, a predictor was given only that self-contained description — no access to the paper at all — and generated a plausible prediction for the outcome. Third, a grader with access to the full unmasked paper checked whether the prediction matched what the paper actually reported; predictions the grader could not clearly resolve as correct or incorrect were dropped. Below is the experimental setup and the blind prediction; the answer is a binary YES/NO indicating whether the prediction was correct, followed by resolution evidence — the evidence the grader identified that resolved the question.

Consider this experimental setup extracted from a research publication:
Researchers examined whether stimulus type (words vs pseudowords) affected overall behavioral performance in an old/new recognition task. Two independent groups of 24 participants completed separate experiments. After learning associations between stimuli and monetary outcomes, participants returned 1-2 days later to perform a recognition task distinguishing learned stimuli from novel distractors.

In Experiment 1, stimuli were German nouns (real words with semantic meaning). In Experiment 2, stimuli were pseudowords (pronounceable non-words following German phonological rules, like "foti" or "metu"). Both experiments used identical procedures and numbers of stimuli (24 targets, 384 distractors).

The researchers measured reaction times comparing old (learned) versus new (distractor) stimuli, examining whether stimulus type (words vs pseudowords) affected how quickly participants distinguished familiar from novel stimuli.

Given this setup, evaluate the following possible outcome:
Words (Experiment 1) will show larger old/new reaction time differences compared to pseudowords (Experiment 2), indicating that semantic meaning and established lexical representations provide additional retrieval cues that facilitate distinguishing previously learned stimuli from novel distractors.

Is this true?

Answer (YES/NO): NO